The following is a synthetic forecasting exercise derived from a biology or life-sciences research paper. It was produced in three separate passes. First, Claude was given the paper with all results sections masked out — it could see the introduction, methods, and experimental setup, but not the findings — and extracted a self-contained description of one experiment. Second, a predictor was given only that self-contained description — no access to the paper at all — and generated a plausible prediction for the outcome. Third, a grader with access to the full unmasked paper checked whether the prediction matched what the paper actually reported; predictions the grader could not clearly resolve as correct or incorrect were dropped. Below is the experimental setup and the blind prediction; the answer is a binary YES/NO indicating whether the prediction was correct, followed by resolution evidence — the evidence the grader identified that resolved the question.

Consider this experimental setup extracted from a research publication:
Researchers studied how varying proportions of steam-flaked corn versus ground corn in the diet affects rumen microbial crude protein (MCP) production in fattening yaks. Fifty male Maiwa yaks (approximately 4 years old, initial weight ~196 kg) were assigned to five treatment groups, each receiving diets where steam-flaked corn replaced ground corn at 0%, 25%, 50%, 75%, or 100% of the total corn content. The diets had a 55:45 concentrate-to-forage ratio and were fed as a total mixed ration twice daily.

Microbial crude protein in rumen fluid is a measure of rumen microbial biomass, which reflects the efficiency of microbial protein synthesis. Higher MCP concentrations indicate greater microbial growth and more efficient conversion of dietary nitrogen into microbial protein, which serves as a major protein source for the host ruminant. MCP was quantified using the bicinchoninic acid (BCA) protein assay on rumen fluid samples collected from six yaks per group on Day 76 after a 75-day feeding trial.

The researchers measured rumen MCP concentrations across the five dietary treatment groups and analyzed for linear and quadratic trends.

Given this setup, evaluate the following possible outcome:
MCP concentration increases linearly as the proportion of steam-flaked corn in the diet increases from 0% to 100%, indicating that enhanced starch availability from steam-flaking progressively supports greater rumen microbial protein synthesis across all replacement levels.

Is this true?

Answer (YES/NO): NO